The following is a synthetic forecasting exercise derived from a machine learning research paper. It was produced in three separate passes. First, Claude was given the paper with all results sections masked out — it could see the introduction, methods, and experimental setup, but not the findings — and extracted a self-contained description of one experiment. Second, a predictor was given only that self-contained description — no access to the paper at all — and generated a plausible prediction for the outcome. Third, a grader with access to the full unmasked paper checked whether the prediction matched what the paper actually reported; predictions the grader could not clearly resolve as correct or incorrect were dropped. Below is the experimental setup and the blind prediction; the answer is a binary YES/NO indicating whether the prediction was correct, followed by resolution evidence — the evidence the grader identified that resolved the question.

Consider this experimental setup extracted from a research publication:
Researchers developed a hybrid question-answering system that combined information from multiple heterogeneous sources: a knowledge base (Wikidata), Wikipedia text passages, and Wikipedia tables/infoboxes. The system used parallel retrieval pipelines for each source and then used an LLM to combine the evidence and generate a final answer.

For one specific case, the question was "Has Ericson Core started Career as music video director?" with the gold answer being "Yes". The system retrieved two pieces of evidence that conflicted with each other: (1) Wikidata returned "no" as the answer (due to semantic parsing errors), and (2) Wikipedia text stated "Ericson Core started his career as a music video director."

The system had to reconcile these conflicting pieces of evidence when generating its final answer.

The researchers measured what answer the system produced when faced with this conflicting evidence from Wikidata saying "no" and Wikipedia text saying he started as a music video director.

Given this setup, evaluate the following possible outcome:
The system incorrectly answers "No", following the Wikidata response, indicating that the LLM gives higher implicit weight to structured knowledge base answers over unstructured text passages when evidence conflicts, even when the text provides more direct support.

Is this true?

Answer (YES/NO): YES